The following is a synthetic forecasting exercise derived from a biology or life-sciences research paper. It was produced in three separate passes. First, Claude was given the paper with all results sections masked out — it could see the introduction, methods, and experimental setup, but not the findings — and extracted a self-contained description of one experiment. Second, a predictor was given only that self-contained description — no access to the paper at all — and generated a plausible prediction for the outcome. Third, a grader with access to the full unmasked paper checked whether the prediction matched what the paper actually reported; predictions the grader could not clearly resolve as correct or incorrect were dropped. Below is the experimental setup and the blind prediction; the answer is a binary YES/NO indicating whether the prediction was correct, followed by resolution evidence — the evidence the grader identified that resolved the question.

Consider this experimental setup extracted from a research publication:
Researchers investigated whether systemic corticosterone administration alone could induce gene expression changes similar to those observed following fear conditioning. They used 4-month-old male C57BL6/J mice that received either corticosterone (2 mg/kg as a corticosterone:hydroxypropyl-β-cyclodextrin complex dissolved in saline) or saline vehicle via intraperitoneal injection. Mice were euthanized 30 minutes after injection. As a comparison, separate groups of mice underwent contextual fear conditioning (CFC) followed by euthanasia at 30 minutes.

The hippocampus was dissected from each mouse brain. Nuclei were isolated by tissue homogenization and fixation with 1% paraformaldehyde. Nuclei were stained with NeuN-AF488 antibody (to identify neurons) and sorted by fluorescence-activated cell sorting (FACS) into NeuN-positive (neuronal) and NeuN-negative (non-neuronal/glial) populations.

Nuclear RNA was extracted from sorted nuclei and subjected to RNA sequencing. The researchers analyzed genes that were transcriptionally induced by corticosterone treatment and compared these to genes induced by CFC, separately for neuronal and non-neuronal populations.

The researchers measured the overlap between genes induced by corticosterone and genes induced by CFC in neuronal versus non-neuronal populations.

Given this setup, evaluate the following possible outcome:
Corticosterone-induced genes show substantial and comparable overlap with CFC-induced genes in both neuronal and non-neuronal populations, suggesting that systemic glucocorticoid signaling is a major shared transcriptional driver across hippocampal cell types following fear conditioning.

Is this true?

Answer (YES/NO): NO